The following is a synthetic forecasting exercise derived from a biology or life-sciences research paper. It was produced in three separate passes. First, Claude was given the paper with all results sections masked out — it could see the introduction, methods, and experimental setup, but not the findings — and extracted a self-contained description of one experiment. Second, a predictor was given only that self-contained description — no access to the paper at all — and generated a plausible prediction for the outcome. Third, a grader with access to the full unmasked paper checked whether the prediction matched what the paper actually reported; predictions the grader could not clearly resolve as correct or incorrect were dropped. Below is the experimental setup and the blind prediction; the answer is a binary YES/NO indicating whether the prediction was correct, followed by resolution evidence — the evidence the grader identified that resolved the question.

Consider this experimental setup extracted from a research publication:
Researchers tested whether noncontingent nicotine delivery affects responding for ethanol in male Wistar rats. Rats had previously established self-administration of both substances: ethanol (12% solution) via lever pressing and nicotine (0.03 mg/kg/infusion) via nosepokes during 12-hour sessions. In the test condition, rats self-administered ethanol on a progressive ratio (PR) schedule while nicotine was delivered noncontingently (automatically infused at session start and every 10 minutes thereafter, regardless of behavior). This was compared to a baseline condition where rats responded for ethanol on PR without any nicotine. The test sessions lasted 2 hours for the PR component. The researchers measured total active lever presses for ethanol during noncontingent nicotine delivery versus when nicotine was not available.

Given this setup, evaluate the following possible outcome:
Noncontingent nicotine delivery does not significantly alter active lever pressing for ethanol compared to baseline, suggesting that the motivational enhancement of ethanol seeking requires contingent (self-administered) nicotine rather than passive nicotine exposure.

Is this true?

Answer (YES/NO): NO